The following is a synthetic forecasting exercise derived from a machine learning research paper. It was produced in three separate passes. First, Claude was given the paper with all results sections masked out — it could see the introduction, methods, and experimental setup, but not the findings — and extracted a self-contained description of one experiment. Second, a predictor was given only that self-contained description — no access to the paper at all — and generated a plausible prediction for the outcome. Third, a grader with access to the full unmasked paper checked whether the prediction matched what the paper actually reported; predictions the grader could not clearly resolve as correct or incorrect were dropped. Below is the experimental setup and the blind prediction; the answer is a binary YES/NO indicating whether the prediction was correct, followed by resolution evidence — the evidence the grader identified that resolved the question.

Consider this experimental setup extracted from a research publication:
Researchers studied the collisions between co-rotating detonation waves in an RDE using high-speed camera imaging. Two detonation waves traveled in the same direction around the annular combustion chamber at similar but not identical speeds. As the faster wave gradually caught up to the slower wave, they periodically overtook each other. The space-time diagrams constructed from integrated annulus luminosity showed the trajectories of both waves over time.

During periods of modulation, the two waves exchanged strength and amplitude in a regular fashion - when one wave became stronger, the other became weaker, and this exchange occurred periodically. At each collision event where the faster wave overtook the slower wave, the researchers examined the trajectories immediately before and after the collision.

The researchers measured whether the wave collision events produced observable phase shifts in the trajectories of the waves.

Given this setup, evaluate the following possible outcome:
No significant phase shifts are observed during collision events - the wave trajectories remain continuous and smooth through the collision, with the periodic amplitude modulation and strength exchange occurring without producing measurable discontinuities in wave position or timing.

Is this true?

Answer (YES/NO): NO